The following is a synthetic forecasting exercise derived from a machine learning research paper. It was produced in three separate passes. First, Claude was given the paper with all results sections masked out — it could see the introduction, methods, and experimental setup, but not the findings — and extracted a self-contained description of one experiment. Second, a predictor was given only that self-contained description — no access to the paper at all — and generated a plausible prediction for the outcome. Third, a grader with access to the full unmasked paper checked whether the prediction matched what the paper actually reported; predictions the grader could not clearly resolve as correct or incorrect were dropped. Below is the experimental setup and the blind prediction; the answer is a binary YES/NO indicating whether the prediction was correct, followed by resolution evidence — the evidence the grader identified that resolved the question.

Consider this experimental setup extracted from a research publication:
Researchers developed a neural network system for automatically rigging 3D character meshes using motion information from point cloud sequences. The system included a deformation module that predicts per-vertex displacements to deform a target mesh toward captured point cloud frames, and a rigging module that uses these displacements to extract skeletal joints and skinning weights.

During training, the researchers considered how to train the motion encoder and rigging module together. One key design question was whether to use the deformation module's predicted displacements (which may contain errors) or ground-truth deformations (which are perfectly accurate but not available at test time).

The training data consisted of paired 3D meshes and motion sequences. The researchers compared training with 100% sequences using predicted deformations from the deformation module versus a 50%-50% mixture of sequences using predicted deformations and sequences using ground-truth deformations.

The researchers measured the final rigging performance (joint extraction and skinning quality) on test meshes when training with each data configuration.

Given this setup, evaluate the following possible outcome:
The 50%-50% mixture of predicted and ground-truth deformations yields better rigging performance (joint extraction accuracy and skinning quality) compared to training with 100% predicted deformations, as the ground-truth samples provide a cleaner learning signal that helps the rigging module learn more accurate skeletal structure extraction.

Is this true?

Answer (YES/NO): YES